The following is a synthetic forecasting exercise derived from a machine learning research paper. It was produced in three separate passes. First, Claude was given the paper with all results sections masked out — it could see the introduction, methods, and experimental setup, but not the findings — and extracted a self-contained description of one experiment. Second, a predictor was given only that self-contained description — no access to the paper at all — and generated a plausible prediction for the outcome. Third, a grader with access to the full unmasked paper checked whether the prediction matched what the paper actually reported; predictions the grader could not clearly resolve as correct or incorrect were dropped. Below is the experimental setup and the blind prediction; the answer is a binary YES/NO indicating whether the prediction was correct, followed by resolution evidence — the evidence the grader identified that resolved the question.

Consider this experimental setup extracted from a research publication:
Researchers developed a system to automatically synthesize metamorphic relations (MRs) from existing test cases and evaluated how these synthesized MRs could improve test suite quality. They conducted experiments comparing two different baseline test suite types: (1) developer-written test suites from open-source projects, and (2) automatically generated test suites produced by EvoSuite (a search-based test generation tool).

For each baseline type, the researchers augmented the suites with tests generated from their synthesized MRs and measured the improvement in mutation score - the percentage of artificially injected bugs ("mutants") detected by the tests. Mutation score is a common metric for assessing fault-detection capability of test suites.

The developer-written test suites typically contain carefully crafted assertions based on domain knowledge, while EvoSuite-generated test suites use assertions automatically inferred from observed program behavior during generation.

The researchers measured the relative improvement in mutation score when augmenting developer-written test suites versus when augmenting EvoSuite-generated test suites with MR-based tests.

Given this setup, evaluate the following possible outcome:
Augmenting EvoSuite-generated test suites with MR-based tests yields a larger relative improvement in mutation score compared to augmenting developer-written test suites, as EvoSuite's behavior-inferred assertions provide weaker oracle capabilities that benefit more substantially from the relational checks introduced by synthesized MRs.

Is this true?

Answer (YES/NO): YES